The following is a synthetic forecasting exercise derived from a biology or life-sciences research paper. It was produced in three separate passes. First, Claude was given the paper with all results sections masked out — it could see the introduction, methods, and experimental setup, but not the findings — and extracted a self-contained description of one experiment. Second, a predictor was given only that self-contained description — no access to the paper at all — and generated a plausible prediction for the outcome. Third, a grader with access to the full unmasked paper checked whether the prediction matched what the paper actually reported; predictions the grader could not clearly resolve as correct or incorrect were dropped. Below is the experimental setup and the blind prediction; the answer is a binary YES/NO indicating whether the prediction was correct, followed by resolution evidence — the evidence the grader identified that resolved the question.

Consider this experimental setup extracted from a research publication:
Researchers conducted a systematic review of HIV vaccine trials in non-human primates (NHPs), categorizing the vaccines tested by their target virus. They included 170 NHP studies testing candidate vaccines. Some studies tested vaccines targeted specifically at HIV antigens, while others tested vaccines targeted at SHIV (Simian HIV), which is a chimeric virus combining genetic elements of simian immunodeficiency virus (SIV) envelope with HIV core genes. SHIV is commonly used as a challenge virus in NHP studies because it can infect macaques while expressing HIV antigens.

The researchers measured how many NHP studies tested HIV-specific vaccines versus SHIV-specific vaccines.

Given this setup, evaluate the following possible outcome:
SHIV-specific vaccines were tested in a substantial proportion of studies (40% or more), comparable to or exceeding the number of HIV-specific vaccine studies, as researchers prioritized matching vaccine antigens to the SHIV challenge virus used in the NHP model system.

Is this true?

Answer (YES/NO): YES